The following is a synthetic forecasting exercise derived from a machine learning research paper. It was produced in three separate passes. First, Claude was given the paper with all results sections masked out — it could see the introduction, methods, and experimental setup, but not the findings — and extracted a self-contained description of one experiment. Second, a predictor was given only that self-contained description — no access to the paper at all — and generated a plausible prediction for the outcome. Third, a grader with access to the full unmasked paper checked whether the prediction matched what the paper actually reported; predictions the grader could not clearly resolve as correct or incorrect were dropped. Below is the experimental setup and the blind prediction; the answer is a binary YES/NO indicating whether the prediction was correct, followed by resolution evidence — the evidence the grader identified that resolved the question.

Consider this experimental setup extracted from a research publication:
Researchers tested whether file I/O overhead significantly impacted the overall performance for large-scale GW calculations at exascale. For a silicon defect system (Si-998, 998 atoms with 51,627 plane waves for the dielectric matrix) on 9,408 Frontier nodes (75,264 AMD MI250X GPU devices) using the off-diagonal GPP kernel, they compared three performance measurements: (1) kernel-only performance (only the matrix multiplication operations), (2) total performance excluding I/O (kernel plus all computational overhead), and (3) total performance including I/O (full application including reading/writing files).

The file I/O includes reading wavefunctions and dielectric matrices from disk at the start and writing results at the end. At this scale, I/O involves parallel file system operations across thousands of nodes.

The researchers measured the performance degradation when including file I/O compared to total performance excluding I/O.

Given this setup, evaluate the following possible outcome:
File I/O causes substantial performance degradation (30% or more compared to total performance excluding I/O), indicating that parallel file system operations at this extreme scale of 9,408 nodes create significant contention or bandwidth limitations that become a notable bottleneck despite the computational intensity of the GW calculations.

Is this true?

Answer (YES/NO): YES